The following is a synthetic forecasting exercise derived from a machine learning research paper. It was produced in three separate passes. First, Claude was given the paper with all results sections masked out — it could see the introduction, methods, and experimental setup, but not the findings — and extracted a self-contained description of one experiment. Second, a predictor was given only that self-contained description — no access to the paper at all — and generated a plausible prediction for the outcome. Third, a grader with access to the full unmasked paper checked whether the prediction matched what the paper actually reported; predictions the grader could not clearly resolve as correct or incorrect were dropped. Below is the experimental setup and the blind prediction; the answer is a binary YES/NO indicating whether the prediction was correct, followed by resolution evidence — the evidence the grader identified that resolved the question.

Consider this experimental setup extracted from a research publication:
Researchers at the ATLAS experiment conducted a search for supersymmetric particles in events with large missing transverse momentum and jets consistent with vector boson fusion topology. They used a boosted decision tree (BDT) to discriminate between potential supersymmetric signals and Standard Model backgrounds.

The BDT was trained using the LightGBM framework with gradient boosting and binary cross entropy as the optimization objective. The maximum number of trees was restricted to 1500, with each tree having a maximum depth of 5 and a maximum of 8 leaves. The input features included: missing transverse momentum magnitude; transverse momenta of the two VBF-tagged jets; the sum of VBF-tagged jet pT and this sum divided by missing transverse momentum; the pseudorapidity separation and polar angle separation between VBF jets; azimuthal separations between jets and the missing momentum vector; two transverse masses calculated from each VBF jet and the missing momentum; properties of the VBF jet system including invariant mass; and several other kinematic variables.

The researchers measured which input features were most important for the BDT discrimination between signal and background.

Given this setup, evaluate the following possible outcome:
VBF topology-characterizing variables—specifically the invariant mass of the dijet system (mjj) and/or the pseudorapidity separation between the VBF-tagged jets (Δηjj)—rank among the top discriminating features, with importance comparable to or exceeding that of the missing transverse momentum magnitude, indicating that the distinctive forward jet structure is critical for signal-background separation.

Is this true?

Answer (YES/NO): YES